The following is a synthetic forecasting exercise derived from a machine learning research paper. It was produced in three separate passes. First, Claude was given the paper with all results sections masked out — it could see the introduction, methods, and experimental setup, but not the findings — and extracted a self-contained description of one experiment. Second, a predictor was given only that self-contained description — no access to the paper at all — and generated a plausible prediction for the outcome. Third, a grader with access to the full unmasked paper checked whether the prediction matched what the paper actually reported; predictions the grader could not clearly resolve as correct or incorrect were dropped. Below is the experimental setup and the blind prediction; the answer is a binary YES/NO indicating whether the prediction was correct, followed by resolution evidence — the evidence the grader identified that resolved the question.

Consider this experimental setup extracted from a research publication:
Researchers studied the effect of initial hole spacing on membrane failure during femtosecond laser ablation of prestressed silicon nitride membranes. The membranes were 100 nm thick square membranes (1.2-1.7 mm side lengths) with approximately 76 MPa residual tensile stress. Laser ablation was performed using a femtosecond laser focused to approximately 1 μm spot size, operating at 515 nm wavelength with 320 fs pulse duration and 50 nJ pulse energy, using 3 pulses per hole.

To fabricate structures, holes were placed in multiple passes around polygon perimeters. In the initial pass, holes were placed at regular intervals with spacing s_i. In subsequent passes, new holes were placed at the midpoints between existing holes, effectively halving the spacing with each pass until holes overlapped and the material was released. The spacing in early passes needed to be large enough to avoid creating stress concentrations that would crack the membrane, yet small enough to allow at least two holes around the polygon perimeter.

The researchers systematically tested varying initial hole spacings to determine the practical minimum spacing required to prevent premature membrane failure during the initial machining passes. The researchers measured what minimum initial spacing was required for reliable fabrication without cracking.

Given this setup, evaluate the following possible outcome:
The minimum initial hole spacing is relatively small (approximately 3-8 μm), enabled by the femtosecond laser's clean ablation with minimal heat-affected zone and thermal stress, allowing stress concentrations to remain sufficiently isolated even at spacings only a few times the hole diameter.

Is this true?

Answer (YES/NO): YES